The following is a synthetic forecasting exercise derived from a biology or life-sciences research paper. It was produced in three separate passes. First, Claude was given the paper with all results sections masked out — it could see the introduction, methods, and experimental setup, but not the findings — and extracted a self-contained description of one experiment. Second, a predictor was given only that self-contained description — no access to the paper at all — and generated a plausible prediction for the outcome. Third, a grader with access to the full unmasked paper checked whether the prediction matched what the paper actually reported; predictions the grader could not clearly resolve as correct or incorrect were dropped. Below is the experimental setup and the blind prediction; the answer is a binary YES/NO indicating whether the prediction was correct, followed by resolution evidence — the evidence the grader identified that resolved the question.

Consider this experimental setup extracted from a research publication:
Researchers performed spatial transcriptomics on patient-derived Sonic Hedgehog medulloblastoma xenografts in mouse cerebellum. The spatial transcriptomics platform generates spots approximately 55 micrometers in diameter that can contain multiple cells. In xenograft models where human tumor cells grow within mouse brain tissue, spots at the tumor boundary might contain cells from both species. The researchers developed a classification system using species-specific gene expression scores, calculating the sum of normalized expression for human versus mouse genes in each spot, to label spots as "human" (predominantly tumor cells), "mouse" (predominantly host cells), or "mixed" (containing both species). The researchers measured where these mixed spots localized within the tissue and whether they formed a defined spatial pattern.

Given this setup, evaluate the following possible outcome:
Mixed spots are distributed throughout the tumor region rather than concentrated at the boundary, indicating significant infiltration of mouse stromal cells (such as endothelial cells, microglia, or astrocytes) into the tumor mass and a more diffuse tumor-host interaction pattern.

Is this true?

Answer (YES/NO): NO